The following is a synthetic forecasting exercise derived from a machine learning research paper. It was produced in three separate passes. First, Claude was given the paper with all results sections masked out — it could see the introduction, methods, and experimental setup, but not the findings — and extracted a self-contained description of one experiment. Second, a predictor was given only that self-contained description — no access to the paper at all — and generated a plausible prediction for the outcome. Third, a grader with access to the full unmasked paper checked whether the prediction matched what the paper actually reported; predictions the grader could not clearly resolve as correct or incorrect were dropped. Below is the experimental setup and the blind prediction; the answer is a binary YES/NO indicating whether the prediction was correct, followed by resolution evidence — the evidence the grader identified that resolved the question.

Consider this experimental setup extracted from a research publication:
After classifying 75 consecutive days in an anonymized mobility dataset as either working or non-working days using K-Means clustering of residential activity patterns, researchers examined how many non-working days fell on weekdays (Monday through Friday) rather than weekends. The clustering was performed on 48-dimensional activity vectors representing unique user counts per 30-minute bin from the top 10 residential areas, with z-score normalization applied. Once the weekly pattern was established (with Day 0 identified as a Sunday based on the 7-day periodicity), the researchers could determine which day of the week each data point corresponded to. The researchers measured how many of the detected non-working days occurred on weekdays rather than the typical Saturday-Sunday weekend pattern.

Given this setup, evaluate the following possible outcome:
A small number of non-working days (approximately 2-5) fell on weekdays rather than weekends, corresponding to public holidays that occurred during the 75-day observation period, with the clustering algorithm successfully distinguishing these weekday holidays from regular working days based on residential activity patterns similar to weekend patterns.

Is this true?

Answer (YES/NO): YES